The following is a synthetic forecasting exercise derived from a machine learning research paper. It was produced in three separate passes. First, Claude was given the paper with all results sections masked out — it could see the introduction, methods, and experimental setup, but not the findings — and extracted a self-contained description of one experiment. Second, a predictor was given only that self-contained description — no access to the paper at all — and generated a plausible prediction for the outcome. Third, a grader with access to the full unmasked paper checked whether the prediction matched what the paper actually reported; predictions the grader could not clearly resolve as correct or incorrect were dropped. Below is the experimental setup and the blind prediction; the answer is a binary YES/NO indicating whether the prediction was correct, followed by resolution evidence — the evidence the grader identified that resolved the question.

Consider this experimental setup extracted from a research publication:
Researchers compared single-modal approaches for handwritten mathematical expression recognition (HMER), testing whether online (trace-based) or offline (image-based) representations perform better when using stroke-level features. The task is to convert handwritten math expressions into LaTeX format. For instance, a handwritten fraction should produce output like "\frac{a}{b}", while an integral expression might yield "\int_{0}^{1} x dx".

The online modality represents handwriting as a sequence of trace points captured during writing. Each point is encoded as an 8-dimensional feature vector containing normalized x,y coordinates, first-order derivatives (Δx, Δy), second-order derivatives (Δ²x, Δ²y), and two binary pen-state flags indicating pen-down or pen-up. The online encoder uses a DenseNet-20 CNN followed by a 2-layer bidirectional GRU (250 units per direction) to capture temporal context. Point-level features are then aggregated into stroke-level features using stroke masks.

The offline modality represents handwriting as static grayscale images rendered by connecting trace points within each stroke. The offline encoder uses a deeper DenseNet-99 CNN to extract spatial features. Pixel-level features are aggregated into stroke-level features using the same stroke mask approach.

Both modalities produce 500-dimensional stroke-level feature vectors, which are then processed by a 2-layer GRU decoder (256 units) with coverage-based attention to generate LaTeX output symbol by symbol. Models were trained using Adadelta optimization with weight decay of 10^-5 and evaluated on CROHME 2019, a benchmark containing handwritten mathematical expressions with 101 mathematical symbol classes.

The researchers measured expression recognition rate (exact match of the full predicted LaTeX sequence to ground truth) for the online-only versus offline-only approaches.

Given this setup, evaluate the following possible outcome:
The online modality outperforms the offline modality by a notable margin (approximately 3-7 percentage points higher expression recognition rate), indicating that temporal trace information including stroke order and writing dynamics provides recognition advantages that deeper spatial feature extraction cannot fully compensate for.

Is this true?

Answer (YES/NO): NO